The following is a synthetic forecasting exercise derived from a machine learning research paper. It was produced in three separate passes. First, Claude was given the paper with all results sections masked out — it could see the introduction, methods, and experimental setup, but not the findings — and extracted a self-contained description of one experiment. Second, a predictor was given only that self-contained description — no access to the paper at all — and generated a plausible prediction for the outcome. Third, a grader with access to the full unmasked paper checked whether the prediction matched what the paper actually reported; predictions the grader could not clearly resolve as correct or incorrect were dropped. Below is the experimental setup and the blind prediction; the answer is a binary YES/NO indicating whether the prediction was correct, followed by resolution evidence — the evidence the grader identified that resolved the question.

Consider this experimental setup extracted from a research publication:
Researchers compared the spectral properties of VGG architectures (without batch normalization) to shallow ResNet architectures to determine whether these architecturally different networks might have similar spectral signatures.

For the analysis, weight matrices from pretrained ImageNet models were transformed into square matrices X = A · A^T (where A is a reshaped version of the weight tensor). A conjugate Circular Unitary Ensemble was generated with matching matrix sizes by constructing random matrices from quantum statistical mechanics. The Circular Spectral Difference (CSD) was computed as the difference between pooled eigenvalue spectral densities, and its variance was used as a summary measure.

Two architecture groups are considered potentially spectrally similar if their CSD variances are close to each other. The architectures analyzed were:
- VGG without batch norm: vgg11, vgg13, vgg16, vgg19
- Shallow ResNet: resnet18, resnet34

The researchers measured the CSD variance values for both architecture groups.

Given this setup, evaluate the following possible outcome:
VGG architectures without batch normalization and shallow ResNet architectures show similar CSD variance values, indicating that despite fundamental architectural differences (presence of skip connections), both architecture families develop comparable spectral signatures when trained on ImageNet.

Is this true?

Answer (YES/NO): YES